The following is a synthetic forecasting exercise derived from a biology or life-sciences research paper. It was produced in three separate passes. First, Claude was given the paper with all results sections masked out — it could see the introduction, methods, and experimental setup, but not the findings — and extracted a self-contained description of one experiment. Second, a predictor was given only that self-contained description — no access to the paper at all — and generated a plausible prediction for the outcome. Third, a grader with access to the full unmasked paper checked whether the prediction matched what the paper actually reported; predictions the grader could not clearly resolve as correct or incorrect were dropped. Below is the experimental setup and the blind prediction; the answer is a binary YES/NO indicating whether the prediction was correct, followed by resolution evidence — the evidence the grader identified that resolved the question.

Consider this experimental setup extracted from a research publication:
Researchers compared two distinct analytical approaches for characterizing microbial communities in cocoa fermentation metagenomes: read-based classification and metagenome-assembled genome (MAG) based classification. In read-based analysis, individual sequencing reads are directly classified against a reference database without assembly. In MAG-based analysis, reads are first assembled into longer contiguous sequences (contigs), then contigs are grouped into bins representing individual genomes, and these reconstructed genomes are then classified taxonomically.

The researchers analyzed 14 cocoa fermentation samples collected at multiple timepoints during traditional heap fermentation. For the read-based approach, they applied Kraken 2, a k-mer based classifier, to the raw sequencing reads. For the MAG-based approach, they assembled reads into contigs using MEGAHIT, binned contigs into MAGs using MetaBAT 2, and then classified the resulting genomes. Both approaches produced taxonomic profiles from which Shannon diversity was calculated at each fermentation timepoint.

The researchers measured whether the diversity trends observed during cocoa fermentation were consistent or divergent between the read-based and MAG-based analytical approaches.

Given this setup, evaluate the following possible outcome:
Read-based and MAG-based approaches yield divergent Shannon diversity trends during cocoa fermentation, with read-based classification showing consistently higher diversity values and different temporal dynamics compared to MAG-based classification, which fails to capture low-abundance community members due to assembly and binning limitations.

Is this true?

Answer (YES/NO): NO